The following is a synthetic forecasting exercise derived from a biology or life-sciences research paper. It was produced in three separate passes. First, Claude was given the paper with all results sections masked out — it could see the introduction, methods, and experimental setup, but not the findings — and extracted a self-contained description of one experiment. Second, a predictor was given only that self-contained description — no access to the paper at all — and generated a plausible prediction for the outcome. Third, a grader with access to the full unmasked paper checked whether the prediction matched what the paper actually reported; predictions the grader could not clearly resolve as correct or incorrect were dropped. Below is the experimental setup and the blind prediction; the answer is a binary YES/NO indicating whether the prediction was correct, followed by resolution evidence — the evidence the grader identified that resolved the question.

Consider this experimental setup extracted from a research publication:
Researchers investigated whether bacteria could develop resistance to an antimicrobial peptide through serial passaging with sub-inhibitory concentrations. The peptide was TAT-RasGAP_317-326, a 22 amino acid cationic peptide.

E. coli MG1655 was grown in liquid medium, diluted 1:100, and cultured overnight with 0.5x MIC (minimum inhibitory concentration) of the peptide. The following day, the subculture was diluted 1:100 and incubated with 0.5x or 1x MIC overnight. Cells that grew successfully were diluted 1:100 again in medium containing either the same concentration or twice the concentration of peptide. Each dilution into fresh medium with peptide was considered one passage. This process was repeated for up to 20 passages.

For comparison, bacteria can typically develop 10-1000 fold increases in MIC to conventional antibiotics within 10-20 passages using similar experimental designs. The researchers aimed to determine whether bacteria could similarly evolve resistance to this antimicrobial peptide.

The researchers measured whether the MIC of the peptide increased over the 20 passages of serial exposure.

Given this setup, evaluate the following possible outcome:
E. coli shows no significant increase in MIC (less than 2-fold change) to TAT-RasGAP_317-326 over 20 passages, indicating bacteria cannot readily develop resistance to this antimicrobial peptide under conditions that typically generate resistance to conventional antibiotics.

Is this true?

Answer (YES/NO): NO